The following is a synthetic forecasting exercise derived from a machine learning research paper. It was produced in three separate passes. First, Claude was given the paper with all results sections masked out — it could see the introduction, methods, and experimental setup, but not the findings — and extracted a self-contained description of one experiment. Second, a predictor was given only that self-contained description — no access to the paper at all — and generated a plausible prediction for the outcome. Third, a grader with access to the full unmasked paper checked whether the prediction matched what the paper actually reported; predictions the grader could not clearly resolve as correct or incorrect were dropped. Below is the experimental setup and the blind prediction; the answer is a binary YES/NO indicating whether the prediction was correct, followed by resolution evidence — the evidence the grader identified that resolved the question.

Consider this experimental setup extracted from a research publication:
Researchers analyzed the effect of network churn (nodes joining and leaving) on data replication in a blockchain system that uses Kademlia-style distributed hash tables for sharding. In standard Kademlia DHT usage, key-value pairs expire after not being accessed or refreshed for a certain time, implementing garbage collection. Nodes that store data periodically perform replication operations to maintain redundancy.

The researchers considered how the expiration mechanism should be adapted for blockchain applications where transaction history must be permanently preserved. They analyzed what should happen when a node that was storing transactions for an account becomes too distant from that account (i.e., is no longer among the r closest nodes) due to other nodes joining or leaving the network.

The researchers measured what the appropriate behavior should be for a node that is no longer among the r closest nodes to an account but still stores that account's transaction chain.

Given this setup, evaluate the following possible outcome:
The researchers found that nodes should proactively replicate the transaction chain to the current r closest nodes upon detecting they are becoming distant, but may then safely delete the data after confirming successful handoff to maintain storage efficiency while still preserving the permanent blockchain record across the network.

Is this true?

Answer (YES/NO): NO